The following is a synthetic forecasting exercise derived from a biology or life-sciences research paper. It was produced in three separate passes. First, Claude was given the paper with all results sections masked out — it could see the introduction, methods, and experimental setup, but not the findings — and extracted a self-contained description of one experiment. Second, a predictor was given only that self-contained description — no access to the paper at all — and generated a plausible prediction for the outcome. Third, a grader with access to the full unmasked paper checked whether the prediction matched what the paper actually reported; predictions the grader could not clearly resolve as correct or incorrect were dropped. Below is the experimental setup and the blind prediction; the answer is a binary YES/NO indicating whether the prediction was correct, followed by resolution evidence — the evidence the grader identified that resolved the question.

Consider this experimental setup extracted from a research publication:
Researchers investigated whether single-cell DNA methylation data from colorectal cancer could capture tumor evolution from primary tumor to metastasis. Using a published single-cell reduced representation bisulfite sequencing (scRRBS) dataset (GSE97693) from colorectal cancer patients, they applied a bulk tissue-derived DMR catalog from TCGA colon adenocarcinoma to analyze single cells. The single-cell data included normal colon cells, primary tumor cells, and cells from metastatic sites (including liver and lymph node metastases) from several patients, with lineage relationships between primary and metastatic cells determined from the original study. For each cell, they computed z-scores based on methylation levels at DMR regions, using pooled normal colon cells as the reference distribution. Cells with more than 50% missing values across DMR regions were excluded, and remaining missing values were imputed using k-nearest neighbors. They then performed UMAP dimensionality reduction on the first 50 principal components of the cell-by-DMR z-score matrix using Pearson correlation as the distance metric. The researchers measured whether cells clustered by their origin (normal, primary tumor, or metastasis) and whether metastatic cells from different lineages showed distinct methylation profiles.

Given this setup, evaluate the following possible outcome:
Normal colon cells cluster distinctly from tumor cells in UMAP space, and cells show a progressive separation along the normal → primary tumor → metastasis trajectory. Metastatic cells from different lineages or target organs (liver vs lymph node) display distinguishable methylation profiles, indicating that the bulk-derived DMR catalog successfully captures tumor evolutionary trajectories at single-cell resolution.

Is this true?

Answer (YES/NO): NO